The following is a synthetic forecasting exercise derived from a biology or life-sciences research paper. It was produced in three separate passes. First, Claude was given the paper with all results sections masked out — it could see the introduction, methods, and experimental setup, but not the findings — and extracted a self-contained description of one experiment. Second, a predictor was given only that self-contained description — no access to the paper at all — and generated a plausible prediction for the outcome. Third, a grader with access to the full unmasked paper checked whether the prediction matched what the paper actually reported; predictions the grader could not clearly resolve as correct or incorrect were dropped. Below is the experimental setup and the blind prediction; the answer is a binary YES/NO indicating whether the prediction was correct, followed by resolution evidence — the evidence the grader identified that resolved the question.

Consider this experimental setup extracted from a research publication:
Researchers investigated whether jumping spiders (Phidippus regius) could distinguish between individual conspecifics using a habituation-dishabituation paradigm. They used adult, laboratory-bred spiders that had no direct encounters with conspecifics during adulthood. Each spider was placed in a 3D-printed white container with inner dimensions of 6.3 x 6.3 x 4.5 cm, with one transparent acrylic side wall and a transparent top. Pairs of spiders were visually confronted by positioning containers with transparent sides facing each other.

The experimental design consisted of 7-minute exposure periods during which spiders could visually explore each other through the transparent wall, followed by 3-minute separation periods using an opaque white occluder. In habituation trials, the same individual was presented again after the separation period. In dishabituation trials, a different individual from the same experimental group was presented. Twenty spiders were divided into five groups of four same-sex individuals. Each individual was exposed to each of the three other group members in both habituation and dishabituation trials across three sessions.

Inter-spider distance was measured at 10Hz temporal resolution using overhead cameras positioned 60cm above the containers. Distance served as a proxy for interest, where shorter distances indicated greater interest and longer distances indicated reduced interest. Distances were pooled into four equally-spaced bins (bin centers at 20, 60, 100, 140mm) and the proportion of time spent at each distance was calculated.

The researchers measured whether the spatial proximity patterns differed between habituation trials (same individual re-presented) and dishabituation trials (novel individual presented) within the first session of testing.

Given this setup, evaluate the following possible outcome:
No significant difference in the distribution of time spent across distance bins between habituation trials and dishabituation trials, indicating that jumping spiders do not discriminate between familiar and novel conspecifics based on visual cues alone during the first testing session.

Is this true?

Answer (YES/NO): NO